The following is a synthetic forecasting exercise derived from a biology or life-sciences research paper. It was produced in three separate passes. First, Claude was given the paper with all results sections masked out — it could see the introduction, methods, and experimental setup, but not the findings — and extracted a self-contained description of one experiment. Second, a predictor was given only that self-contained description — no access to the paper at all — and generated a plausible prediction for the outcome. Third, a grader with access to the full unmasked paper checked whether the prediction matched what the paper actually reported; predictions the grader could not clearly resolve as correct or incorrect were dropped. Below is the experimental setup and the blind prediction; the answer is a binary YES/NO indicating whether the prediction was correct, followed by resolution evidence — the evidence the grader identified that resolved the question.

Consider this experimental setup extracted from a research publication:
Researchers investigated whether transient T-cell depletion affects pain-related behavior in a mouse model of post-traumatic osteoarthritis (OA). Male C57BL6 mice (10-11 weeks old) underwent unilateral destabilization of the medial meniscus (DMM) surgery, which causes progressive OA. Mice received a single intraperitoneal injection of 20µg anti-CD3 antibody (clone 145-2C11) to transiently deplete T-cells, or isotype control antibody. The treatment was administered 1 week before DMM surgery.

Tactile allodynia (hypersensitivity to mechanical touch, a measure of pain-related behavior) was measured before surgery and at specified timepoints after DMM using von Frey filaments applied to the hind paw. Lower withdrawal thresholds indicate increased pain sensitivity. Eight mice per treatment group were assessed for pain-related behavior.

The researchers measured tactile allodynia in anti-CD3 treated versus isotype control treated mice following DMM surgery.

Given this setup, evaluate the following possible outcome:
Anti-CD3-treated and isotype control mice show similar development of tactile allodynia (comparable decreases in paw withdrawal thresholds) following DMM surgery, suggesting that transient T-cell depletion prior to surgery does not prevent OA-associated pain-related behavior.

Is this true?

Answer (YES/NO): YES